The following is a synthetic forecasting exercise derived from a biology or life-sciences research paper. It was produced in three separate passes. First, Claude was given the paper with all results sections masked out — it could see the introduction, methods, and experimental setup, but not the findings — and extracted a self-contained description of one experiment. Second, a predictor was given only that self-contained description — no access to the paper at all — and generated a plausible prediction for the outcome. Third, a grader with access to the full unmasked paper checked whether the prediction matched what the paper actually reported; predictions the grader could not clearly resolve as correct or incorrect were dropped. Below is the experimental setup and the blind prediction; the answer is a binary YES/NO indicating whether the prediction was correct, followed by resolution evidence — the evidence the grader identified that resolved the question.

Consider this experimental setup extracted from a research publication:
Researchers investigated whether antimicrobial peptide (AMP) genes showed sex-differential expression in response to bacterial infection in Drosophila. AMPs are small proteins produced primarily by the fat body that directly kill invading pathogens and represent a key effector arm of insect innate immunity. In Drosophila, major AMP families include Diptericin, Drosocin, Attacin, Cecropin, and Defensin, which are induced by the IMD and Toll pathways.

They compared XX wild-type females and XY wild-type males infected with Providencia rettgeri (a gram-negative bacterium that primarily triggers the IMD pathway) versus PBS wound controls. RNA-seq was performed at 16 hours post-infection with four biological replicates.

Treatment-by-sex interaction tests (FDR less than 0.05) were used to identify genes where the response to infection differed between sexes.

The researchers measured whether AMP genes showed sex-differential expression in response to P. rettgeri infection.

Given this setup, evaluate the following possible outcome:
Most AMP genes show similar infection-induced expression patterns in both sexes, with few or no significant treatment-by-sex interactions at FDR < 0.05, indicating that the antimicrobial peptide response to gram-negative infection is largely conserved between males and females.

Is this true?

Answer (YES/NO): YES